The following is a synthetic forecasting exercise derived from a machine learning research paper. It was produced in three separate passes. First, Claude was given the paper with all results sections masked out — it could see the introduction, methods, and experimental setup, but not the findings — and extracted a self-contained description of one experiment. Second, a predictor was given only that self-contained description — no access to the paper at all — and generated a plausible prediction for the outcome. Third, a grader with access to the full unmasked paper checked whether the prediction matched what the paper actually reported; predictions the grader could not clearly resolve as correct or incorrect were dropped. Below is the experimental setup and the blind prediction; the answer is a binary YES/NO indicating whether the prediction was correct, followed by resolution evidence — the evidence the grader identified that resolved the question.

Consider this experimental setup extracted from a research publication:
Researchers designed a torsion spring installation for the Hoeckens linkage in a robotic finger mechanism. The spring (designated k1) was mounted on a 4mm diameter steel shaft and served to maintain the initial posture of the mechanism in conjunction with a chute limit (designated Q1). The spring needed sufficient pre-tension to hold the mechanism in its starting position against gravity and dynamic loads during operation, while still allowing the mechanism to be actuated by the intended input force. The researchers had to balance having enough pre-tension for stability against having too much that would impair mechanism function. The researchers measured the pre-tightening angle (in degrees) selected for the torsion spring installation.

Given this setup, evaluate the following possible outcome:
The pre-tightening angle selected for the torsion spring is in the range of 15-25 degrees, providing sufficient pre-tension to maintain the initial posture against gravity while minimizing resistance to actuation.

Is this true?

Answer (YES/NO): NO